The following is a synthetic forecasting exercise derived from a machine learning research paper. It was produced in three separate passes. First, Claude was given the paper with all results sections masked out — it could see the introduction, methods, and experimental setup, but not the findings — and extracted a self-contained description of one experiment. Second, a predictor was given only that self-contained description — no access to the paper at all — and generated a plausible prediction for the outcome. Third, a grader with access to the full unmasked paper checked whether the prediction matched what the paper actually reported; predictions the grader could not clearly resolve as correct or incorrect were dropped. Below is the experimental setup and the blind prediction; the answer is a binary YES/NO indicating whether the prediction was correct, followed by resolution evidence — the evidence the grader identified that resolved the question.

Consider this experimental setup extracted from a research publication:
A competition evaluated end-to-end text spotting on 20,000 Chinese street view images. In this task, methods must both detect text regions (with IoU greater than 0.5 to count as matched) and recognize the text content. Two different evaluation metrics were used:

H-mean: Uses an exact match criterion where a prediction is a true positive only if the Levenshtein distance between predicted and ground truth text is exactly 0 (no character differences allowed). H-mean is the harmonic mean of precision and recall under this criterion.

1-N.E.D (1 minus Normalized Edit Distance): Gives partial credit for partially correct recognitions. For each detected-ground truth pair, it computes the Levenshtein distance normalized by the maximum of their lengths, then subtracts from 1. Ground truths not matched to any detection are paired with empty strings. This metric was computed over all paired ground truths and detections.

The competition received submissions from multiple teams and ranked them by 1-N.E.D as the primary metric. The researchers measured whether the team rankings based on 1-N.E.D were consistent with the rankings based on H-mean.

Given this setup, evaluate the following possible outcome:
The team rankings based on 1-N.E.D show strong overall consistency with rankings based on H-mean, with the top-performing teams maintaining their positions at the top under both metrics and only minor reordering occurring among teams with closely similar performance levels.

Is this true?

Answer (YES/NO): NO